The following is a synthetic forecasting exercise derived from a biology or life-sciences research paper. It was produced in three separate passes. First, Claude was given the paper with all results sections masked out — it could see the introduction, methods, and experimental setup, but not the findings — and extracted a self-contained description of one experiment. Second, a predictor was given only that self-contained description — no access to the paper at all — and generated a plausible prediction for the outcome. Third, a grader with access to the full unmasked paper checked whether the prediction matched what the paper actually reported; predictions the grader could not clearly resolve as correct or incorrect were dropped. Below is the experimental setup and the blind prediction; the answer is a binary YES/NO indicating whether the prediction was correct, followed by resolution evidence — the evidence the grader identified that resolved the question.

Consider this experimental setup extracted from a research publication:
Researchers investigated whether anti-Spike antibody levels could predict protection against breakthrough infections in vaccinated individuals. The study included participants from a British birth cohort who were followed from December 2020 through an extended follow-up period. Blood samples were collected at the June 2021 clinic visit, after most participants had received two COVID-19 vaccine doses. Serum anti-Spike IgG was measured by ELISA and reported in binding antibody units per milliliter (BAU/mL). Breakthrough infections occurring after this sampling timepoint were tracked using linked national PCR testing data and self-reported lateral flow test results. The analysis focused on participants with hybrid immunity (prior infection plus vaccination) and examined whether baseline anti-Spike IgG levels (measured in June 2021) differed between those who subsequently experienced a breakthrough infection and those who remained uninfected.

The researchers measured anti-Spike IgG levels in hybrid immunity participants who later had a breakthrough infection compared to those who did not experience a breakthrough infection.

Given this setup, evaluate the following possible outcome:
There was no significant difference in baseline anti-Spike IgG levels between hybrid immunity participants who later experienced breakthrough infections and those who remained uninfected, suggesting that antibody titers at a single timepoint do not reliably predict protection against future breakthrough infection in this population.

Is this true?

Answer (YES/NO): NO